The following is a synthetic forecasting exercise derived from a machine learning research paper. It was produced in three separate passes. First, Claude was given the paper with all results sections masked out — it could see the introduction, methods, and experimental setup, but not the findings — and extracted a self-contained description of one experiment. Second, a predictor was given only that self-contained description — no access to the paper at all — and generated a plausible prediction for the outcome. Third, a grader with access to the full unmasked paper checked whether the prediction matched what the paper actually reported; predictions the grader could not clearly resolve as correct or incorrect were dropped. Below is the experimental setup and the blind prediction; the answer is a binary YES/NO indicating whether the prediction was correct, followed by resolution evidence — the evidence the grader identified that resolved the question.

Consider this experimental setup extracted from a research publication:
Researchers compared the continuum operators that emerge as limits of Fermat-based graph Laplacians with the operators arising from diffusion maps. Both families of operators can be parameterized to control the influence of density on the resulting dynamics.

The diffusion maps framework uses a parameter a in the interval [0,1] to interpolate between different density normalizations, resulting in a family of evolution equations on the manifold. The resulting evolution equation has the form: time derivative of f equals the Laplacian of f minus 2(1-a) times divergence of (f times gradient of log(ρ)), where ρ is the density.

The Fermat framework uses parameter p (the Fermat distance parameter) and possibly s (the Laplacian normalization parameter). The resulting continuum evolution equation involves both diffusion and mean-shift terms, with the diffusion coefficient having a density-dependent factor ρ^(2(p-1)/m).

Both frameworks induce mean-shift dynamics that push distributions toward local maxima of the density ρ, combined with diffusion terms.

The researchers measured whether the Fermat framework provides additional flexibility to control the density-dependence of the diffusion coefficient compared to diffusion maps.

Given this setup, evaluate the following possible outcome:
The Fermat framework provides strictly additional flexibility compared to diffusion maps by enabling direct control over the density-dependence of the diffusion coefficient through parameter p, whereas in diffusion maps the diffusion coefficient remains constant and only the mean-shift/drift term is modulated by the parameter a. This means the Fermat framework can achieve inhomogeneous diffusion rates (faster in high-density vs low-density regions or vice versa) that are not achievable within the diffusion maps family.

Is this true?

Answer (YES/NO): YES